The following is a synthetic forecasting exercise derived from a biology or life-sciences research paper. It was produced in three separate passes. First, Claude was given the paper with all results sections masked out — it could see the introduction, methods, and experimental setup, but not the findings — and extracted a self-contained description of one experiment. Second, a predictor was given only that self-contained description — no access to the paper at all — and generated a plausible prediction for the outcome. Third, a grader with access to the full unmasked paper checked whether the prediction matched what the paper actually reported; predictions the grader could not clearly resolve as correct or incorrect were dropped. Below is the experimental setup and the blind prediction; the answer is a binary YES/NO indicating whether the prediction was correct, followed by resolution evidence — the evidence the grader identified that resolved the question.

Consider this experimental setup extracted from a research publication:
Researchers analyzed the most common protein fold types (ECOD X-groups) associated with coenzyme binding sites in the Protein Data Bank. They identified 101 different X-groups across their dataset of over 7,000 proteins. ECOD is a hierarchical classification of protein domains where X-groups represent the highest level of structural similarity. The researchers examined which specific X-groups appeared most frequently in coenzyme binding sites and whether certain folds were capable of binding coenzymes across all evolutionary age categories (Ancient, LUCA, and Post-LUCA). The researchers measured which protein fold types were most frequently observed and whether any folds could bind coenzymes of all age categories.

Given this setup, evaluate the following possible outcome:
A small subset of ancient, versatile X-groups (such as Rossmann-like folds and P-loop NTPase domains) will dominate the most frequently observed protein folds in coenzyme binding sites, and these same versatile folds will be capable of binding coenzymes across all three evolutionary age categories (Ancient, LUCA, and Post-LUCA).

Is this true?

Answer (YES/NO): YES